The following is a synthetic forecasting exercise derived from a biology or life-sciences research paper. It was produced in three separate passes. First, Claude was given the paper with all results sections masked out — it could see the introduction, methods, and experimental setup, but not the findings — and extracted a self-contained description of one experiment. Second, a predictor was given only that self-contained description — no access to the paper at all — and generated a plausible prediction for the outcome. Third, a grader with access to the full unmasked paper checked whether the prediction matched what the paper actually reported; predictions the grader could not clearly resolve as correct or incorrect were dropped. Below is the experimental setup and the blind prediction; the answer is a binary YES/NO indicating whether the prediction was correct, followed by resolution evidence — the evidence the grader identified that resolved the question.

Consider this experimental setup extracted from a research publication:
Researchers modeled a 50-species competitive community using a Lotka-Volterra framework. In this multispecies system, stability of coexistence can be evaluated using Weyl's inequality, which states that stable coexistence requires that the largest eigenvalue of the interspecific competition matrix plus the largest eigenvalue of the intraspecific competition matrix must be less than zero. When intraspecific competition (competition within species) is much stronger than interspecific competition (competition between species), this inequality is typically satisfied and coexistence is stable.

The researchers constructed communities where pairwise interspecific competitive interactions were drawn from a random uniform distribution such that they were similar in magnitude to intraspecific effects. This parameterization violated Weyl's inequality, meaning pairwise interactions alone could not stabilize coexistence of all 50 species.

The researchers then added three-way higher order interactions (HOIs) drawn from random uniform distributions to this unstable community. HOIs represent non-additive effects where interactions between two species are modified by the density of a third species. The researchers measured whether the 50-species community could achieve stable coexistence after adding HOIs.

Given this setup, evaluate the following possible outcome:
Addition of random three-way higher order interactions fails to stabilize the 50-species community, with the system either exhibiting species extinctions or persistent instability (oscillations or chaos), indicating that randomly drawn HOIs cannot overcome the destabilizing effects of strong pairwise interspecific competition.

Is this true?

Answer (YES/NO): NO